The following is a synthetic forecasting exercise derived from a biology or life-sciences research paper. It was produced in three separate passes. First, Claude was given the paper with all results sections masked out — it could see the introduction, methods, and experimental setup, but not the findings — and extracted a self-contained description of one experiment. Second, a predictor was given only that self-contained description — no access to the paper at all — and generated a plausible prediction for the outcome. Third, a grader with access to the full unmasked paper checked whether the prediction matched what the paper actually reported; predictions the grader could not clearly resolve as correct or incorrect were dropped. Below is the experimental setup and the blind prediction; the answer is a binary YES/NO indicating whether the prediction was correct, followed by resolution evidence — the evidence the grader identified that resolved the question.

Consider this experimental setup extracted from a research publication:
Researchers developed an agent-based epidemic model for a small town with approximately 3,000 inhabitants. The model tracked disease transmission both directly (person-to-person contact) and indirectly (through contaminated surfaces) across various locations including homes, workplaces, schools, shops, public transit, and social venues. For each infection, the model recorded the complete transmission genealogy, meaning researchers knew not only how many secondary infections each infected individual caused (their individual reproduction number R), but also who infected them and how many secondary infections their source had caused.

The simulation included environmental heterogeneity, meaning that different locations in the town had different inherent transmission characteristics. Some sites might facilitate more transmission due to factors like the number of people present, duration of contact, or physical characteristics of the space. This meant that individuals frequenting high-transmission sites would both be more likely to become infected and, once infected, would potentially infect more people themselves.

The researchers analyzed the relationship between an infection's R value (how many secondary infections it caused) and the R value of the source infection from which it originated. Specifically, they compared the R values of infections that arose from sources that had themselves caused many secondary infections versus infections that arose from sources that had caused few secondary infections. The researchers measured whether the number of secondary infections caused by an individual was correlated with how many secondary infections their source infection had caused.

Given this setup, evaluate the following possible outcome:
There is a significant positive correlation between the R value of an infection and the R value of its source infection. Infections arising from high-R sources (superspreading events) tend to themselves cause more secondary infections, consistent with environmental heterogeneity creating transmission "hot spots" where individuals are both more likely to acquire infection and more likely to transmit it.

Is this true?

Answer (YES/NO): YES